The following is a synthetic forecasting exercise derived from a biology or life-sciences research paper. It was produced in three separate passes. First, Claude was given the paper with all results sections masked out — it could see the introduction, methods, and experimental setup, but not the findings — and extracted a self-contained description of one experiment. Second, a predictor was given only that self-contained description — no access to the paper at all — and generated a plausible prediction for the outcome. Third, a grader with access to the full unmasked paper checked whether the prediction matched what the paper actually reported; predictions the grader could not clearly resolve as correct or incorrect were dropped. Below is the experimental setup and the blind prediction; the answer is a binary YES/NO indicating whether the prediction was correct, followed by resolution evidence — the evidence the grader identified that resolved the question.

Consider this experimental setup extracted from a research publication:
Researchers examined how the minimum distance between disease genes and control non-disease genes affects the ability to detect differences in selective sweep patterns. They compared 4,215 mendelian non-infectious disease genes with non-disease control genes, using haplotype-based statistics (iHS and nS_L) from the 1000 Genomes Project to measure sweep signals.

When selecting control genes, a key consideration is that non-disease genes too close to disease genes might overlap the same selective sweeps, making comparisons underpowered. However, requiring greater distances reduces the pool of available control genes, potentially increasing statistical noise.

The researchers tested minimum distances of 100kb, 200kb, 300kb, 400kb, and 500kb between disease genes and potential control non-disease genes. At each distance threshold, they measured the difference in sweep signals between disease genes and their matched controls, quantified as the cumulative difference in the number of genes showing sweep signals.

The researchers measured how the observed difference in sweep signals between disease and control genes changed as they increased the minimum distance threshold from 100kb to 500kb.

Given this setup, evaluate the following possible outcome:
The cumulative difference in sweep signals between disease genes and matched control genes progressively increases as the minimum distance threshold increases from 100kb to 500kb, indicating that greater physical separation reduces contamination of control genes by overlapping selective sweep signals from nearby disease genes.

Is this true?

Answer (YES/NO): NO